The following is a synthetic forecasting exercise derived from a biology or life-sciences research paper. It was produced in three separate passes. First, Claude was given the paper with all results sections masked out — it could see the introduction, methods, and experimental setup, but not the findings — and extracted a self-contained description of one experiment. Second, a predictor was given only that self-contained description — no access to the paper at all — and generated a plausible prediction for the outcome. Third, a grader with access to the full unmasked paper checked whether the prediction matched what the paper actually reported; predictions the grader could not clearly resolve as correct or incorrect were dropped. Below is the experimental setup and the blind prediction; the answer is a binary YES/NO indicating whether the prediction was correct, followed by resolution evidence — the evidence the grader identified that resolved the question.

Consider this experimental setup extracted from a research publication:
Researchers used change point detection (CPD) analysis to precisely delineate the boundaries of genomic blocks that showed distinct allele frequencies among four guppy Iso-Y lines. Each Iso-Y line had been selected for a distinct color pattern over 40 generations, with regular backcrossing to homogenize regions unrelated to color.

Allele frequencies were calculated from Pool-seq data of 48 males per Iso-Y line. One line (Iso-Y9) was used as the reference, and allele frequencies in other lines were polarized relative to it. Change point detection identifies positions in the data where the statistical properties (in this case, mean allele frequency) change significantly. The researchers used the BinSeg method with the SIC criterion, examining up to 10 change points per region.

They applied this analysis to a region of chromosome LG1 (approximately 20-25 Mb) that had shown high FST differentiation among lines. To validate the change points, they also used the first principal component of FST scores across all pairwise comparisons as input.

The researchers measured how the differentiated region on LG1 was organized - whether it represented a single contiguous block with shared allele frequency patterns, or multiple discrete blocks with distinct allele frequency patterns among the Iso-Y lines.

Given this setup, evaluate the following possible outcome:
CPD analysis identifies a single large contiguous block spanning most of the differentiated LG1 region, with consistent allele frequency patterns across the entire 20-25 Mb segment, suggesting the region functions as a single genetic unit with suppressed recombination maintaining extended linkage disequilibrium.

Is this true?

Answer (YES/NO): NO